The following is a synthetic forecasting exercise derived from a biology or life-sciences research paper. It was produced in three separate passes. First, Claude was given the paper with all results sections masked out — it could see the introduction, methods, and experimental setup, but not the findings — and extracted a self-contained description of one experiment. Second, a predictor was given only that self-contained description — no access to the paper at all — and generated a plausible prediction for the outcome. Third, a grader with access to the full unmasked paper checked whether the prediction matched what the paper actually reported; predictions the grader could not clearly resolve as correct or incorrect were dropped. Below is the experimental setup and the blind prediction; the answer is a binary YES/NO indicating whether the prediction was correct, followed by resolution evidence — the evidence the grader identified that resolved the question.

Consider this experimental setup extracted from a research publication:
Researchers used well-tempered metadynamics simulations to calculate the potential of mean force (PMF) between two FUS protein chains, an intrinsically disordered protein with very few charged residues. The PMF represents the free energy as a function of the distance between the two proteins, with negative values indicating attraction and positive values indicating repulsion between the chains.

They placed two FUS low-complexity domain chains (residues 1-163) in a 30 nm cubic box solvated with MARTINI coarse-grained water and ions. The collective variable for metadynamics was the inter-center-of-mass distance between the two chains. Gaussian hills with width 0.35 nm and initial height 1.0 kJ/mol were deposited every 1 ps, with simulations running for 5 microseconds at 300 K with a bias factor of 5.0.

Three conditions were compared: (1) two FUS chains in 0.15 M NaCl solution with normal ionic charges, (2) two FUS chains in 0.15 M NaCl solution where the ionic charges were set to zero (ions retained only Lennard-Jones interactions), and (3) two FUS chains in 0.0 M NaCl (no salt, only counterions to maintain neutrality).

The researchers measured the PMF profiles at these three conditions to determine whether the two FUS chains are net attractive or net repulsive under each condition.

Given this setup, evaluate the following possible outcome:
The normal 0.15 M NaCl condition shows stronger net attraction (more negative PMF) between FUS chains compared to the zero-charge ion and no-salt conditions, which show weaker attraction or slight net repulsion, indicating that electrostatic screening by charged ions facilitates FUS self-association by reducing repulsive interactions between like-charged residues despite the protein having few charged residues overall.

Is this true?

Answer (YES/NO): NO